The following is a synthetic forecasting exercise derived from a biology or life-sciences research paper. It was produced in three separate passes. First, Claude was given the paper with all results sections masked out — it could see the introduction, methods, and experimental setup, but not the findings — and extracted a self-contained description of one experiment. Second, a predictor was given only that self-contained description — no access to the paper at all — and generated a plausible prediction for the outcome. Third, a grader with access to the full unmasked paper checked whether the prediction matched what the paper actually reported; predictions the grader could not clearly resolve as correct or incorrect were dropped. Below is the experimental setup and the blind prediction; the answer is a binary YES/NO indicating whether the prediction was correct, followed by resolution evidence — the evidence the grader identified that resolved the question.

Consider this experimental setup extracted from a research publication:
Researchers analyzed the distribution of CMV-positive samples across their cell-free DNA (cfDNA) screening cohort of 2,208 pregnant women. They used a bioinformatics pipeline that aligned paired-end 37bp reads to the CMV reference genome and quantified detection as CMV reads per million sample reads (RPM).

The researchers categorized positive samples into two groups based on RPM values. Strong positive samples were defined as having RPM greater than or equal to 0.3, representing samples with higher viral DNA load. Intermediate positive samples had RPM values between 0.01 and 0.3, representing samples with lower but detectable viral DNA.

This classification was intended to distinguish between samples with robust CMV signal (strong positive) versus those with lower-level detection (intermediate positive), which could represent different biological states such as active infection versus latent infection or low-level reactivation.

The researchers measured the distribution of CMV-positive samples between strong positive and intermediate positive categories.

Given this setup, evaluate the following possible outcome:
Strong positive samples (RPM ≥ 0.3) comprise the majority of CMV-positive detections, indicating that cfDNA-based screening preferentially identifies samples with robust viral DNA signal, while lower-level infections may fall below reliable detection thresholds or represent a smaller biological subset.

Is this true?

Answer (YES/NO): NO